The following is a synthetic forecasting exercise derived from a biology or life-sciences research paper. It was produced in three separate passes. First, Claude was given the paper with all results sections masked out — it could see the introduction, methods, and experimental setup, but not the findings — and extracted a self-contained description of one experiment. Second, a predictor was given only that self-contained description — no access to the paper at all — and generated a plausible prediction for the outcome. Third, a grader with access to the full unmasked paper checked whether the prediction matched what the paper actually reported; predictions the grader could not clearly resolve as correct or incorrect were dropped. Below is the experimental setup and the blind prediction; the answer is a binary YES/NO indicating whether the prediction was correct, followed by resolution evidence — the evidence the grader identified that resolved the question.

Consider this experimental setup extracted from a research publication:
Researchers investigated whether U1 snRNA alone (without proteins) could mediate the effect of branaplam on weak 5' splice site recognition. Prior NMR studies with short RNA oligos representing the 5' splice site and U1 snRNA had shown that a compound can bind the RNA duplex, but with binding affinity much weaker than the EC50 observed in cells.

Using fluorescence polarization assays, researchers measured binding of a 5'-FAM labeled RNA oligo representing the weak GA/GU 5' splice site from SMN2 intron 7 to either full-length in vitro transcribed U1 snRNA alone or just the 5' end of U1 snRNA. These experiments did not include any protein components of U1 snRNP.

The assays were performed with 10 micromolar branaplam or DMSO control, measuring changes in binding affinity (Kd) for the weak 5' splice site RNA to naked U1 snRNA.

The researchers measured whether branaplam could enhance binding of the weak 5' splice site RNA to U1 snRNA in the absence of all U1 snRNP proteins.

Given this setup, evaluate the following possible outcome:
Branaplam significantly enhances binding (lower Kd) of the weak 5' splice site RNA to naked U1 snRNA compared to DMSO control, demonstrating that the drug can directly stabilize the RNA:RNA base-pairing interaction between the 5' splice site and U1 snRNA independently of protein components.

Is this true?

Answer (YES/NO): NO